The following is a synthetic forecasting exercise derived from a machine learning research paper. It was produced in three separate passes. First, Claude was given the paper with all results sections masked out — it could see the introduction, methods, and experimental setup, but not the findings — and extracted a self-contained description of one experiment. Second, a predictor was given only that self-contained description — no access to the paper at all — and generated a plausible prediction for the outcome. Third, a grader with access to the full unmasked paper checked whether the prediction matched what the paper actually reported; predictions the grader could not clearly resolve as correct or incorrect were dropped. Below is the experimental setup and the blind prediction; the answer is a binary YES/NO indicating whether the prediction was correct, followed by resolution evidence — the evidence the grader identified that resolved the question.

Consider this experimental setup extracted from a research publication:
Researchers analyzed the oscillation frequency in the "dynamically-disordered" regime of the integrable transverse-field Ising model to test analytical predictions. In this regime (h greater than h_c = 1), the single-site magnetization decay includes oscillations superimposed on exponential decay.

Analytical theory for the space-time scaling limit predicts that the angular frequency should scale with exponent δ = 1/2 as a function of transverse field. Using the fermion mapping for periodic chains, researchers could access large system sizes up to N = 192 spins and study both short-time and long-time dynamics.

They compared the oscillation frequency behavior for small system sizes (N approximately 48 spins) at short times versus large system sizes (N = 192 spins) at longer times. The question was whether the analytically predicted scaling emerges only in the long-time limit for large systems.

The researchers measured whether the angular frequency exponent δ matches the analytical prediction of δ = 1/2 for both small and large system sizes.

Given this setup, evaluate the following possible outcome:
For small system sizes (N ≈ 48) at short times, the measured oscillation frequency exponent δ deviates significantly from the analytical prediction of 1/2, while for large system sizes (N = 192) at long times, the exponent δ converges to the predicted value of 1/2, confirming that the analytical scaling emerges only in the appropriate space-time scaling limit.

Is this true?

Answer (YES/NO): YES